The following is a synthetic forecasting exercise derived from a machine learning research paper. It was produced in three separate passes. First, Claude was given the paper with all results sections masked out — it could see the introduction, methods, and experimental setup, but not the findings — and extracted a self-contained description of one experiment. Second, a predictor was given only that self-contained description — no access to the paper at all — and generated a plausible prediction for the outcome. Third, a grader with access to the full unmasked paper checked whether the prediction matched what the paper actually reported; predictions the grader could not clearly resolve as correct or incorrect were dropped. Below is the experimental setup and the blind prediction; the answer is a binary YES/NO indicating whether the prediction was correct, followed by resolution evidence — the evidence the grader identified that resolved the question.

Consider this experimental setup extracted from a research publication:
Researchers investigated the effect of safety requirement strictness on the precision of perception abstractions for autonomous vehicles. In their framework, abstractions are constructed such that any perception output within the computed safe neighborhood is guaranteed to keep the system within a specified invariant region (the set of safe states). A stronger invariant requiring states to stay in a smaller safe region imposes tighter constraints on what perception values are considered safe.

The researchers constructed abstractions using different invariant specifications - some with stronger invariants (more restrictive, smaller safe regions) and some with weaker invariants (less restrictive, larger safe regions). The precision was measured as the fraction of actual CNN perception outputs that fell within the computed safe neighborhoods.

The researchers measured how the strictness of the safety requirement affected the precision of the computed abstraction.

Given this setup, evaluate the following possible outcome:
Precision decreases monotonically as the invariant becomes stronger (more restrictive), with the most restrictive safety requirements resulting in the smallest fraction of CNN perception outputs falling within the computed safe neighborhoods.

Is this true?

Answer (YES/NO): NO